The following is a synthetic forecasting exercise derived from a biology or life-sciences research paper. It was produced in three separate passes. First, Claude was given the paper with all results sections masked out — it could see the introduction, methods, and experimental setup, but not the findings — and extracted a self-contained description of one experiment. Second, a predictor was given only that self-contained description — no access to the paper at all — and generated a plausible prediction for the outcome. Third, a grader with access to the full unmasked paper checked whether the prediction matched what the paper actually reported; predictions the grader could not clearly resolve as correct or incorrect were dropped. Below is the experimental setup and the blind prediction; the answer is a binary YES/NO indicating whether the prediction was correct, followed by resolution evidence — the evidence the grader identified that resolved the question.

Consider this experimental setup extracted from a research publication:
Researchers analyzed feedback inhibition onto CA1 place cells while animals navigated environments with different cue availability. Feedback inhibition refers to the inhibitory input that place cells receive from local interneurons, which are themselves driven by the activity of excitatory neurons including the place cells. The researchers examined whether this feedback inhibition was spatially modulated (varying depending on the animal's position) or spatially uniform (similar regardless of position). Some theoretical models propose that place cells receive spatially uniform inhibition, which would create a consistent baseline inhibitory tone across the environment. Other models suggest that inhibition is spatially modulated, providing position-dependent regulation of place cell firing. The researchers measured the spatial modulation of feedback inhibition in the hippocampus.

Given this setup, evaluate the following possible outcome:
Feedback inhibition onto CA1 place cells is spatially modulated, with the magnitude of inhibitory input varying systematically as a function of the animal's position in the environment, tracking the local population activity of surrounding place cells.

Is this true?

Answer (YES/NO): YES